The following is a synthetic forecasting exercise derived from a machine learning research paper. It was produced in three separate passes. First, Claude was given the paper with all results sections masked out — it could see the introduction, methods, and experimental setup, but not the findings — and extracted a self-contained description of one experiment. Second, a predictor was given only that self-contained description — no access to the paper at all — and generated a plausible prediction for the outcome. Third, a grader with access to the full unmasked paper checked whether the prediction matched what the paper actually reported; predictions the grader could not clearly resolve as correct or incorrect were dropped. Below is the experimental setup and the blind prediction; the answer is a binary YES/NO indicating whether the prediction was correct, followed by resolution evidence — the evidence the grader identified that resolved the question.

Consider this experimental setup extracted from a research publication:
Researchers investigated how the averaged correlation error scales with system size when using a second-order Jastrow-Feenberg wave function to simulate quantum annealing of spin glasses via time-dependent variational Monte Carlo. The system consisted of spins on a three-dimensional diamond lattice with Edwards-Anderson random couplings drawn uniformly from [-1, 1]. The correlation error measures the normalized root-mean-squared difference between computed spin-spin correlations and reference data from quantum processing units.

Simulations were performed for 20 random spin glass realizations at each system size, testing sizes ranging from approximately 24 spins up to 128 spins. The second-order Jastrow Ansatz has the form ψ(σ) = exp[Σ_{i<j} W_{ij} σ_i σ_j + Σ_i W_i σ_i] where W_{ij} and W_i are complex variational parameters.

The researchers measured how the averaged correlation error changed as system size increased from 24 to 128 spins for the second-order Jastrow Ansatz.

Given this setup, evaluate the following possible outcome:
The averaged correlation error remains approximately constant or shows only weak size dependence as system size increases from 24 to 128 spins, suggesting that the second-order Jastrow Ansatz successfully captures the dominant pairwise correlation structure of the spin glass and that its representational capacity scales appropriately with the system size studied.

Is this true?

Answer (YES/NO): NO